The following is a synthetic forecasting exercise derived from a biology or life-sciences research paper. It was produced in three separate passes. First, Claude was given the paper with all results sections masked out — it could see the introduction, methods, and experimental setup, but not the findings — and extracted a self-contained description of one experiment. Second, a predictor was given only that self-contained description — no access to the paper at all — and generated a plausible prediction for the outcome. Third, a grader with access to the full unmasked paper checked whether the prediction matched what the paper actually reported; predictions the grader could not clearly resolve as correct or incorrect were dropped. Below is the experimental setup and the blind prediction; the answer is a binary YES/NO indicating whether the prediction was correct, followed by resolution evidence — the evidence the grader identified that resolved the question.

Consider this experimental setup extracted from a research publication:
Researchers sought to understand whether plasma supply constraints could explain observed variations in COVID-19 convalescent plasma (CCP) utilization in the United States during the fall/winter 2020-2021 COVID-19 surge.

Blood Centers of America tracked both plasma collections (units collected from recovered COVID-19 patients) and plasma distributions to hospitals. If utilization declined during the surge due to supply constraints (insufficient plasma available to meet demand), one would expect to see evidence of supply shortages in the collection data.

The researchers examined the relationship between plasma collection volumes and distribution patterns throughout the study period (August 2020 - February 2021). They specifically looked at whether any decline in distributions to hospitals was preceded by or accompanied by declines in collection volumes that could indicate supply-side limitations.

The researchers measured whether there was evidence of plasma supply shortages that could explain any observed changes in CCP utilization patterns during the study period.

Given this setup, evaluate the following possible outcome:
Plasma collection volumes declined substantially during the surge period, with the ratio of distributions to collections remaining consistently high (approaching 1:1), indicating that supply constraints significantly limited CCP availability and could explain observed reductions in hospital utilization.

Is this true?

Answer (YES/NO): NO